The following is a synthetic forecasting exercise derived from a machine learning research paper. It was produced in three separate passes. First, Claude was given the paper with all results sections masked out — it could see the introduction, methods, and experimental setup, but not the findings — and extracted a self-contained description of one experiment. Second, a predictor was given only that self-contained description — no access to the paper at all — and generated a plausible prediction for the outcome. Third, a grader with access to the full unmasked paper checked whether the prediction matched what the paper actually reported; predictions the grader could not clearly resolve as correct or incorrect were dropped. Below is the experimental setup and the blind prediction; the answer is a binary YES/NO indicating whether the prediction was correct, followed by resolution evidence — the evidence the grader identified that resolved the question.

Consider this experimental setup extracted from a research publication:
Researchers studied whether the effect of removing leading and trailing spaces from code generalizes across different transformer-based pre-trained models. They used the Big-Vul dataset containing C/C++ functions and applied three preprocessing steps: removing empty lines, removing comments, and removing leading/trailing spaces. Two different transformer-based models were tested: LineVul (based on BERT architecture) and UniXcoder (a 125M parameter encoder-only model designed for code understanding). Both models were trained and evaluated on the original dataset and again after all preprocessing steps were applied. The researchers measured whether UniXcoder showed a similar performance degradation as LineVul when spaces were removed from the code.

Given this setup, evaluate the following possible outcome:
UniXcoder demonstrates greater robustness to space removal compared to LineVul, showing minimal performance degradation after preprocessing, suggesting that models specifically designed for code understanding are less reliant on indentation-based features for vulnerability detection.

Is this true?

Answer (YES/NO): NO